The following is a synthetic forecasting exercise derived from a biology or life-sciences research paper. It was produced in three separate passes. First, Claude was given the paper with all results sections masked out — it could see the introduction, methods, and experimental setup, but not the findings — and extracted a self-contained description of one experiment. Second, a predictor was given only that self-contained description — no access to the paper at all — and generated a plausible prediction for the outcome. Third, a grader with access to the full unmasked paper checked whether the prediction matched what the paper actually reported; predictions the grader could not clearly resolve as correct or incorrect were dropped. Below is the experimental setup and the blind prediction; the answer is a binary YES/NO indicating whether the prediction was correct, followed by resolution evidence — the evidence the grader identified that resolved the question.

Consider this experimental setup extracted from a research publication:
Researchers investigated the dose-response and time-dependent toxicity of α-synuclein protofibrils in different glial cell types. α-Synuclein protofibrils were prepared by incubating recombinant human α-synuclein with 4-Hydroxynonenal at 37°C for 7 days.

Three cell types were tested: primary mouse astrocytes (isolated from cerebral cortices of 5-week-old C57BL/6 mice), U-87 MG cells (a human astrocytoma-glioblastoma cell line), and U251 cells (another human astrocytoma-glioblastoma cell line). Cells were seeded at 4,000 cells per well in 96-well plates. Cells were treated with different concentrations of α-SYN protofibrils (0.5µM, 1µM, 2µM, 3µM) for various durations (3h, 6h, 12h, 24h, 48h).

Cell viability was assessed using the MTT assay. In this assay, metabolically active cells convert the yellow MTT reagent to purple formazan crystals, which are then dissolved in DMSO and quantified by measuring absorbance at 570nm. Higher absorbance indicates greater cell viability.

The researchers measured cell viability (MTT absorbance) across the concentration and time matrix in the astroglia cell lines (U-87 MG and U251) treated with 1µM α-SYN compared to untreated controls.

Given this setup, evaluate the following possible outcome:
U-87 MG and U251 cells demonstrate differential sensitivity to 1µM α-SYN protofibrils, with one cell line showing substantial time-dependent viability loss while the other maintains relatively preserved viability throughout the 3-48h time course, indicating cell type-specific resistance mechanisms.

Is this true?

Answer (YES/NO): NO